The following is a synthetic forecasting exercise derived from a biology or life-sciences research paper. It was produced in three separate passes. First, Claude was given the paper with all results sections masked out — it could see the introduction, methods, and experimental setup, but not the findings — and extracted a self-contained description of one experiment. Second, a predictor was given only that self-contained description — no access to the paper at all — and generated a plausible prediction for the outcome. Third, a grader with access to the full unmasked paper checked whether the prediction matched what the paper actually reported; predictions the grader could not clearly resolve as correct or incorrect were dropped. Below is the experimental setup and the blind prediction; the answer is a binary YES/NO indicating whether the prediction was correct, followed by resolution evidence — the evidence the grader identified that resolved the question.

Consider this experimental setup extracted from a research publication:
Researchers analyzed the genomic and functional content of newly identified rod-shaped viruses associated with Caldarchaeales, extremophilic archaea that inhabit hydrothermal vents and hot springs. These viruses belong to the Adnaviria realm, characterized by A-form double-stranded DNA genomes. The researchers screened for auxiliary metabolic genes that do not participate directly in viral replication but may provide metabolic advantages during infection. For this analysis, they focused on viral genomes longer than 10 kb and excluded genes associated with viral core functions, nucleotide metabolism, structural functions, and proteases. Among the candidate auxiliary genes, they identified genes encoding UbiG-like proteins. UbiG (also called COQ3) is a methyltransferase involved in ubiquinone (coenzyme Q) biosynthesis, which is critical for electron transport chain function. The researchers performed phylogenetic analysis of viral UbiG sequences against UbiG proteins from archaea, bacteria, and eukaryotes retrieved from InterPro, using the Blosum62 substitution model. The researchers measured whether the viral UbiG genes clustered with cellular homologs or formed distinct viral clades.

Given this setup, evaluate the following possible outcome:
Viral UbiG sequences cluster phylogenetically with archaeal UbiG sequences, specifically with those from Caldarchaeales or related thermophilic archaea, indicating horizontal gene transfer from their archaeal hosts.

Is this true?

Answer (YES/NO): NO